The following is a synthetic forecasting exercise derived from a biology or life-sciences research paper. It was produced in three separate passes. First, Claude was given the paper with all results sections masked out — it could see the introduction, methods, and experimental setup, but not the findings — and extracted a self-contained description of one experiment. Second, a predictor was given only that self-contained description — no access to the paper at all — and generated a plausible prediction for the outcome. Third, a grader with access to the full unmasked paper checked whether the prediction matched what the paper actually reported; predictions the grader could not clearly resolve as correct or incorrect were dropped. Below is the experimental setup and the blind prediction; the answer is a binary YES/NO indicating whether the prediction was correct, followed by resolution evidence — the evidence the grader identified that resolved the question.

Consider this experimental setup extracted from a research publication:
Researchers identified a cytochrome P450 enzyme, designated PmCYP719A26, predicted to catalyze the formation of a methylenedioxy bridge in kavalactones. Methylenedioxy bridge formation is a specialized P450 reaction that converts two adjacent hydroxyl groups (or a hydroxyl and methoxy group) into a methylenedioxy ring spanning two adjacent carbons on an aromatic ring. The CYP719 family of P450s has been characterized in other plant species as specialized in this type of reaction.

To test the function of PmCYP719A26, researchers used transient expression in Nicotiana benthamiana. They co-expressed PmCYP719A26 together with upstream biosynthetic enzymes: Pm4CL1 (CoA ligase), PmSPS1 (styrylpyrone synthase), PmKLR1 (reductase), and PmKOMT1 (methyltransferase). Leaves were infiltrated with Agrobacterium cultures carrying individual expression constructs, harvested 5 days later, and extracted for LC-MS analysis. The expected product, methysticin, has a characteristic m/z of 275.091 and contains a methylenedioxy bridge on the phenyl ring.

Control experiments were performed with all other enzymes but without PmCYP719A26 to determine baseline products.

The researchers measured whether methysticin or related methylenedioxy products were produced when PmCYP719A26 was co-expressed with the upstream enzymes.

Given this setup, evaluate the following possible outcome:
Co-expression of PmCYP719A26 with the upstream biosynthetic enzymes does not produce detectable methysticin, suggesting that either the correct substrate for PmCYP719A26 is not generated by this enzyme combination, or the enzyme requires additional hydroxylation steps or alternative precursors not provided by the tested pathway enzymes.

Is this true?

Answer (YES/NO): NO